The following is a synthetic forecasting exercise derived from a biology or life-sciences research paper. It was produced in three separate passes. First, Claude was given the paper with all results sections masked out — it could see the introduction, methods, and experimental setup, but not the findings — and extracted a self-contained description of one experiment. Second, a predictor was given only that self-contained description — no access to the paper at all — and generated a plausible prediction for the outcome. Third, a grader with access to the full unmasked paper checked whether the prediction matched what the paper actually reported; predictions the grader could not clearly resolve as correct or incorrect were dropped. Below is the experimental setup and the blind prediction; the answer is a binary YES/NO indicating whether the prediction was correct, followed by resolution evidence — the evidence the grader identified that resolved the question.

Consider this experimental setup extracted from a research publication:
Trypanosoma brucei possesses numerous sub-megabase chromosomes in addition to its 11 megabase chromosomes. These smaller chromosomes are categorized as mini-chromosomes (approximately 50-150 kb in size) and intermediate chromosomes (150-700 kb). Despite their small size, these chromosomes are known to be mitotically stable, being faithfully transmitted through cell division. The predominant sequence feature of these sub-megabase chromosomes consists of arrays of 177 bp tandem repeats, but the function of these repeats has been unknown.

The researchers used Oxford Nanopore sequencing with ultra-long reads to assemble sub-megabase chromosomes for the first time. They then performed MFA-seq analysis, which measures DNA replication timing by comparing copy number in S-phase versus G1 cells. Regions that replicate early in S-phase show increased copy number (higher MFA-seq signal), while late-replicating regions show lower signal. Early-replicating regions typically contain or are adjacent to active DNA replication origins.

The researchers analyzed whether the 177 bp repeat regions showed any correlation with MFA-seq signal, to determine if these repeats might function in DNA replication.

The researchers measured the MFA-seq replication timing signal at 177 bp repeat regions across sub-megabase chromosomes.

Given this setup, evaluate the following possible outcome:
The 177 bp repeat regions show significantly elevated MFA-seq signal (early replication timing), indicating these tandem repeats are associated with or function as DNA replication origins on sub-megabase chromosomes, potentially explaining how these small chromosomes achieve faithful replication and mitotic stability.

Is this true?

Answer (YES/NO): YES